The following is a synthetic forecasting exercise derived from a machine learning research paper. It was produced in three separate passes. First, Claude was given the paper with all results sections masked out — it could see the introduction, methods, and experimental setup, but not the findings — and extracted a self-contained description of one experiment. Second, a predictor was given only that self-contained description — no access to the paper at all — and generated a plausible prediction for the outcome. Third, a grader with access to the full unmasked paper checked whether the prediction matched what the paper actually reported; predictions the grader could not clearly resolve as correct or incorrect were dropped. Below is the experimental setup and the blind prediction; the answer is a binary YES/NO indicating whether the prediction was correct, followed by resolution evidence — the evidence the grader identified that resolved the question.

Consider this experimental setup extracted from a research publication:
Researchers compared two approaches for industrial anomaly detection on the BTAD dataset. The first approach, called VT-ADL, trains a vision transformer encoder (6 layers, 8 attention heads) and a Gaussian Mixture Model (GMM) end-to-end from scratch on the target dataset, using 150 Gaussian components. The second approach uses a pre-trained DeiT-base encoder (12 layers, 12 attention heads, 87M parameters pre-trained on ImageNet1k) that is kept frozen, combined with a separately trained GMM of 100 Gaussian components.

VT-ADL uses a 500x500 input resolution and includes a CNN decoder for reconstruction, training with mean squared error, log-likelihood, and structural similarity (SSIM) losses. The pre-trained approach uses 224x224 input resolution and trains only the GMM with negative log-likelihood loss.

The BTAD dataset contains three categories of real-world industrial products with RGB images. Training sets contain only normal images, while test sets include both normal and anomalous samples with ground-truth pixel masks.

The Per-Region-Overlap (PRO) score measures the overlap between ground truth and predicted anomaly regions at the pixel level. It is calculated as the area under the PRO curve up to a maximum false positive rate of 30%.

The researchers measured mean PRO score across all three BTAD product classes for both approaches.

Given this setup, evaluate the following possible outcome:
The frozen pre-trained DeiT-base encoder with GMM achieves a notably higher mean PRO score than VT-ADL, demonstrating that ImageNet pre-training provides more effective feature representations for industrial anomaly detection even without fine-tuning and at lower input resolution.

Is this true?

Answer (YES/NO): NO